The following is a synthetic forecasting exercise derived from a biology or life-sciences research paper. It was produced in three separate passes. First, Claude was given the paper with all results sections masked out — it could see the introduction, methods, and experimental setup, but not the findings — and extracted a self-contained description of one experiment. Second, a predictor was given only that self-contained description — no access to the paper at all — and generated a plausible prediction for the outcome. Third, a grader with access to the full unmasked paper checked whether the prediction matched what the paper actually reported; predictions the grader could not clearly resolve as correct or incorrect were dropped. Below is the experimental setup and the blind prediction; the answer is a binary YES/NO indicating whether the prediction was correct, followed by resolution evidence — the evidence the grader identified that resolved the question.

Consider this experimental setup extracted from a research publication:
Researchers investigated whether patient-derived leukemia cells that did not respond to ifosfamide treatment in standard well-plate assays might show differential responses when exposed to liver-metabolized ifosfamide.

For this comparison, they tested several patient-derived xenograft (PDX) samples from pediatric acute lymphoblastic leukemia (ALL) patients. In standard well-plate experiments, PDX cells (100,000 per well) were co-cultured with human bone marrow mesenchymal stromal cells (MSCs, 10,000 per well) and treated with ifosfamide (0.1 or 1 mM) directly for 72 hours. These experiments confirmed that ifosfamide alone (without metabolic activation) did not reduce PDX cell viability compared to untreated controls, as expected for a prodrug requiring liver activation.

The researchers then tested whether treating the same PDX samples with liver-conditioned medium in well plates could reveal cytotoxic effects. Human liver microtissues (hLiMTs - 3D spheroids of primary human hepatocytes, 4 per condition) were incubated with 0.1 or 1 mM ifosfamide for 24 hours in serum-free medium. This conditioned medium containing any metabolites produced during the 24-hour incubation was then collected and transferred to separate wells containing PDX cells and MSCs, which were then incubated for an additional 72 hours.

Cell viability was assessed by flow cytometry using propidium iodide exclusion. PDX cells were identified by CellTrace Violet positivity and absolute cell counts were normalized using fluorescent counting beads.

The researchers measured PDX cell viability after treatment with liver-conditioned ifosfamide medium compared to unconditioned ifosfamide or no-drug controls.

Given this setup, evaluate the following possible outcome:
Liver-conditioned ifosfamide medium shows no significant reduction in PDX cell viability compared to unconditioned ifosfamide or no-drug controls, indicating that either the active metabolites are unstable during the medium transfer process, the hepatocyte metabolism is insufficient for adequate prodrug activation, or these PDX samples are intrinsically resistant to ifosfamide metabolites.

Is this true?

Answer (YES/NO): YES